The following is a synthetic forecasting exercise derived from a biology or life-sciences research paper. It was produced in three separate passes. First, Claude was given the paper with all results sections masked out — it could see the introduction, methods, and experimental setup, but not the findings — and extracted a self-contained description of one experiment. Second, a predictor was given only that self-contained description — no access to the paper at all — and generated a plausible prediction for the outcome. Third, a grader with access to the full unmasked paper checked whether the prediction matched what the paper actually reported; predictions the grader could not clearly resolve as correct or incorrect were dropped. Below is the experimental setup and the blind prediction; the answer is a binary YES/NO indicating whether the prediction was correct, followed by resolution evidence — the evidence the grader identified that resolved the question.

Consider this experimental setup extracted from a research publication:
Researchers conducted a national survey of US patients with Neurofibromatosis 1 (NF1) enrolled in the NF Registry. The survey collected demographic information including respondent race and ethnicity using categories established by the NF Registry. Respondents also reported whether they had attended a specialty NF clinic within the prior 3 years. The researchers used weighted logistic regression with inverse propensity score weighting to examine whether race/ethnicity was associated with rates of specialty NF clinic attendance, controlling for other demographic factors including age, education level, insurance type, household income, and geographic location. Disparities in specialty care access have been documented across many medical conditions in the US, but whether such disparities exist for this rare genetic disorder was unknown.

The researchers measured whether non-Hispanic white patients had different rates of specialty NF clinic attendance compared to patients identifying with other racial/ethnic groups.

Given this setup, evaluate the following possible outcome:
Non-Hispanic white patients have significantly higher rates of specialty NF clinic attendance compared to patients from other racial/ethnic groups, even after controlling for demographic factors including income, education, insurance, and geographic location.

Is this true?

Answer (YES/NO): NO